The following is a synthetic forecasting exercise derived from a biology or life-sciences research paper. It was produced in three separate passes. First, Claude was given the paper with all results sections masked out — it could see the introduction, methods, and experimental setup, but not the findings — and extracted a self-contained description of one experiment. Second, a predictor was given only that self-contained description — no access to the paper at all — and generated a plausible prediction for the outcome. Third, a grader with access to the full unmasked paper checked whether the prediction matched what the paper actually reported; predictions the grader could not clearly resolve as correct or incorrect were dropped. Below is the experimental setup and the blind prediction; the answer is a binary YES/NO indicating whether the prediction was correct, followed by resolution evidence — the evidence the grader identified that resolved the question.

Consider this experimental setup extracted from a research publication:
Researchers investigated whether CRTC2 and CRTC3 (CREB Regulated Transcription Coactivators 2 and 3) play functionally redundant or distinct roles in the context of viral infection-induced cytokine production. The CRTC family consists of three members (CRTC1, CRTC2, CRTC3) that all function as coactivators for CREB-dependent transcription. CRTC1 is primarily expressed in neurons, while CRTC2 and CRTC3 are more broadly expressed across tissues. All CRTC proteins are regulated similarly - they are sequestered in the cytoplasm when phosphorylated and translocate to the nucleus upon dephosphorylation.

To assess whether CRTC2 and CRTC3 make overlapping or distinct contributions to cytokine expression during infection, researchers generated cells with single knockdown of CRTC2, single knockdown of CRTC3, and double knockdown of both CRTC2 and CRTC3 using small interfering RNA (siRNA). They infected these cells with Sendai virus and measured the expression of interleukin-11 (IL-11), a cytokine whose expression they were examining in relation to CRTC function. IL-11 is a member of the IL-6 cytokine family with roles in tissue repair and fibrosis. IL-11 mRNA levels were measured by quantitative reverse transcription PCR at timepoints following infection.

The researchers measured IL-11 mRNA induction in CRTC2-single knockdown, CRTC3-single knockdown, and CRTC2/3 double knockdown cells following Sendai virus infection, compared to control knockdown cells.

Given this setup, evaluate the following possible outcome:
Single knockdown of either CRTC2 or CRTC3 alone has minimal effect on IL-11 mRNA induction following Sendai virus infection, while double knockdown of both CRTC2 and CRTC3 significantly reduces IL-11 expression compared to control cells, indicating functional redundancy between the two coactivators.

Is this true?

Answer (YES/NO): NO